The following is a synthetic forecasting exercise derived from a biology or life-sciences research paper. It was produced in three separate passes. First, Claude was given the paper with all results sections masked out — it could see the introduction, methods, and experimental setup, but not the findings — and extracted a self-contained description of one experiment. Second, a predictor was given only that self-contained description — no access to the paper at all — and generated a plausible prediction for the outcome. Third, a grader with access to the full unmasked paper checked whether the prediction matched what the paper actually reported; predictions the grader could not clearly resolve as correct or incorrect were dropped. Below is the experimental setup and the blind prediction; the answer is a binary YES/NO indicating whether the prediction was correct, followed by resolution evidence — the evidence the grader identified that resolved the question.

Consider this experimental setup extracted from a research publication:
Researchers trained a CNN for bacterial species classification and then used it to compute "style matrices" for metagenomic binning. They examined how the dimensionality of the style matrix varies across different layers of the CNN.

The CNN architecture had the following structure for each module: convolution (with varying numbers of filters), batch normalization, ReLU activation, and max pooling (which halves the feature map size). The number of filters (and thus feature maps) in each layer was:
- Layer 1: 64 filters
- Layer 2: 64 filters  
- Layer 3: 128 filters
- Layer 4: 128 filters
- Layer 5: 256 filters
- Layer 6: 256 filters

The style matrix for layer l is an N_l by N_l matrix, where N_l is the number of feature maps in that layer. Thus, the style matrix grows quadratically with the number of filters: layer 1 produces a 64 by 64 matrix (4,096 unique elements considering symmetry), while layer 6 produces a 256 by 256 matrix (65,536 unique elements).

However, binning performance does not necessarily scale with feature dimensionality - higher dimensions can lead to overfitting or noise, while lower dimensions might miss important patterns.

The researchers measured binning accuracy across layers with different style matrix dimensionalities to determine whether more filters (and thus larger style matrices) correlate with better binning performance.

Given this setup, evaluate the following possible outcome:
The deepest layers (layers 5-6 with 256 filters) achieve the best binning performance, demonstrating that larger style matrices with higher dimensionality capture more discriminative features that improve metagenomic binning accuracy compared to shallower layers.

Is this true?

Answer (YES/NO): NO